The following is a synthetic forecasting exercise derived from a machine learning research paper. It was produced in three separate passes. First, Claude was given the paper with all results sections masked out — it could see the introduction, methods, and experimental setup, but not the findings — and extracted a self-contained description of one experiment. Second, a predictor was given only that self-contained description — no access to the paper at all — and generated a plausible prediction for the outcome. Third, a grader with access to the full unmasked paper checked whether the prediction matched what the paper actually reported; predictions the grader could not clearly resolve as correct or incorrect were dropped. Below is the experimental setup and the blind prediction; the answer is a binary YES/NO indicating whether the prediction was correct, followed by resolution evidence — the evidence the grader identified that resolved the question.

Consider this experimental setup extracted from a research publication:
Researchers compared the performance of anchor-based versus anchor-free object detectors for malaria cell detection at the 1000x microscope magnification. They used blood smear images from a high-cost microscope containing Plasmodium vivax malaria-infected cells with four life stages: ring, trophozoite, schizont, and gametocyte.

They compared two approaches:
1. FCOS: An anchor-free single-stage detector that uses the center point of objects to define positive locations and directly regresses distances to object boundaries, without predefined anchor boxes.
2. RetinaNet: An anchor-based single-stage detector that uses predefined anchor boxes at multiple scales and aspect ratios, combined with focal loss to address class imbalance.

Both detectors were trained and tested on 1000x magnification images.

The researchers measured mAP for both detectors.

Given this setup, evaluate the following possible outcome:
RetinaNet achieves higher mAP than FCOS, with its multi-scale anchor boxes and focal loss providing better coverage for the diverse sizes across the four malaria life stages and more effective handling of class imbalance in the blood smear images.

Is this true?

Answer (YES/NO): YES